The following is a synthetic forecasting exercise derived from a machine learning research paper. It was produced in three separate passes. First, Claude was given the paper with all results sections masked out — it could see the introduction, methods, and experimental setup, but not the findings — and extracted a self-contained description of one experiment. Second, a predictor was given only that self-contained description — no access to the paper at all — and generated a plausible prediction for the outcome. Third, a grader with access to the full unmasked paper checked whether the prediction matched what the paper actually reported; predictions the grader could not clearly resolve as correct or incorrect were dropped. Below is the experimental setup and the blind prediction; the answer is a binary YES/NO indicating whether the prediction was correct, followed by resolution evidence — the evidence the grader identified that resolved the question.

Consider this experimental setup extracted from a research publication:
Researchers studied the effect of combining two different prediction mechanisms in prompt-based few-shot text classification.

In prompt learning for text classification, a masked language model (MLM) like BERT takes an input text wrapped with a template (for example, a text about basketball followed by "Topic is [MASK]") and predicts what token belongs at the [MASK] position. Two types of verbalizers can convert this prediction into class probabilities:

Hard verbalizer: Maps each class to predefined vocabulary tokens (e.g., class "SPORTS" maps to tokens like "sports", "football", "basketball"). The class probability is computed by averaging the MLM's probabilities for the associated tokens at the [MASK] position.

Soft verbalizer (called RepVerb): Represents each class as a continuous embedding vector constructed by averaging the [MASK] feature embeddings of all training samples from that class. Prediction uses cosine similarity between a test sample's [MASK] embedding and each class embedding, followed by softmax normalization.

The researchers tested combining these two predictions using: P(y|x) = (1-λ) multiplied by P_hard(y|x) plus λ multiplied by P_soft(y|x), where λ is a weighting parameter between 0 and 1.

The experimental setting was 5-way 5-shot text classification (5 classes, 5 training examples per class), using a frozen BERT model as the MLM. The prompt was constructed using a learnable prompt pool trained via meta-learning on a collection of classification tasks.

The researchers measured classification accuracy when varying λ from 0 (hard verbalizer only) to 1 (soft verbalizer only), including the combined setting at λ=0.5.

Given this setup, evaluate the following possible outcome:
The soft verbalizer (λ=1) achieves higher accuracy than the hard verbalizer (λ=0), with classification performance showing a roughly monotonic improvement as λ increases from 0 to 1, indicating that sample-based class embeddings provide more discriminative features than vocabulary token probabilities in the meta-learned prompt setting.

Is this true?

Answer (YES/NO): NO